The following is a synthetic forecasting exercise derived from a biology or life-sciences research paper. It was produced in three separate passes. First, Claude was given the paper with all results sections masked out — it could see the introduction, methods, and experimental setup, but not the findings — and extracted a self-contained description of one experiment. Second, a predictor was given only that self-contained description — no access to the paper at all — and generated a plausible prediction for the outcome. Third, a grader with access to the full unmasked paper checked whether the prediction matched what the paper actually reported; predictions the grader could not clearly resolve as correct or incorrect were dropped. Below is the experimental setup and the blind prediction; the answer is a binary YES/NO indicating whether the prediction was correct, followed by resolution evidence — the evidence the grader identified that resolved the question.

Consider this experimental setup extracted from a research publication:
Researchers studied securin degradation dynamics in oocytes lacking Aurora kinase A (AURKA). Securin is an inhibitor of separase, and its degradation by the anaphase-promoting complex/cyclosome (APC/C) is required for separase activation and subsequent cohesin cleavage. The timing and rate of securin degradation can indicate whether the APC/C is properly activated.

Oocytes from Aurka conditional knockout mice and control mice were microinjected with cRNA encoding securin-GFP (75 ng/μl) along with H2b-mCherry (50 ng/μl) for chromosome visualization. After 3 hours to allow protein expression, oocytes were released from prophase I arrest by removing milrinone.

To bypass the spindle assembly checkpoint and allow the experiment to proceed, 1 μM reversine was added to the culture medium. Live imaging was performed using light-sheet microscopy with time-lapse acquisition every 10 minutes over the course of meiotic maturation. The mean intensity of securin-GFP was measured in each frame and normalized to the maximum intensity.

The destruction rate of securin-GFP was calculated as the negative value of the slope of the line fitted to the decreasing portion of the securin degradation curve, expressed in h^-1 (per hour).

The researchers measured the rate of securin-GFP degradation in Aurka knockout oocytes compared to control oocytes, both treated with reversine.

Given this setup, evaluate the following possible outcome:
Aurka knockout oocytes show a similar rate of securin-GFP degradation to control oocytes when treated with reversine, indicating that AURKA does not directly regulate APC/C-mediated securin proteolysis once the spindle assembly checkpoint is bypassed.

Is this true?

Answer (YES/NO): YES